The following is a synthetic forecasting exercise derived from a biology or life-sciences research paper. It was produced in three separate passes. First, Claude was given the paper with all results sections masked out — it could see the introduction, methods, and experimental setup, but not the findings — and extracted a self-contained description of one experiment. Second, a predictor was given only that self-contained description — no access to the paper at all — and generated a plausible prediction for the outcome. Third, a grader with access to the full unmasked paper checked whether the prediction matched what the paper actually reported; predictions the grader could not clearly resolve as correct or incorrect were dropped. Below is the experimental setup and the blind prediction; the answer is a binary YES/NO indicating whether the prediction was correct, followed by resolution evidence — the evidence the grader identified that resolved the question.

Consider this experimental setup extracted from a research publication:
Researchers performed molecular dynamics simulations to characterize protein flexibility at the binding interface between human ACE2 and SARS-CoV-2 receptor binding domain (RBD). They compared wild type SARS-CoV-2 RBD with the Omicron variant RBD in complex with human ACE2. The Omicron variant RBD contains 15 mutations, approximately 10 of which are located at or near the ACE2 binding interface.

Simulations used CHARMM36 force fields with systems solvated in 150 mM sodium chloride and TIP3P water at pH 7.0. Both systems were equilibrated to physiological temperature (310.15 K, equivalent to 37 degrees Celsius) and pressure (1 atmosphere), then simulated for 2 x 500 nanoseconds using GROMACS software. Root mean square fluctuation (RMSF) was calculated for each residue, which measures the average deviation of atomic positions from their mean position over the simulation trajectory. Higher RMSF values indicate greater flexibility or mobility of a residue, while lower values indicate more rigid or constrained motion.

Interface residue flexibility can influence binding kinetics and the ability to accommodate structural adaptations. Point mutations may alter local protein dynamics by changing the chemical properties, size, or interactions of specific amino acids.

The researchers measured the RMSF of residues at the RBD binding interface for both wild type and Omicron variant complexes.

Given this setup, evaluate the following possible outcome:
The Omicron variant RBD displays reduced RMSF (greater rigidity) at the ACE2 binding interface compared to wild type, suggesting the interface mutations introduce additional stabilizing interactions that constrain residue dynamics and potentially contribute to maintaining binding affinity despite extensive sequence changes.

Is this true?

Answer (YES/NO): YES